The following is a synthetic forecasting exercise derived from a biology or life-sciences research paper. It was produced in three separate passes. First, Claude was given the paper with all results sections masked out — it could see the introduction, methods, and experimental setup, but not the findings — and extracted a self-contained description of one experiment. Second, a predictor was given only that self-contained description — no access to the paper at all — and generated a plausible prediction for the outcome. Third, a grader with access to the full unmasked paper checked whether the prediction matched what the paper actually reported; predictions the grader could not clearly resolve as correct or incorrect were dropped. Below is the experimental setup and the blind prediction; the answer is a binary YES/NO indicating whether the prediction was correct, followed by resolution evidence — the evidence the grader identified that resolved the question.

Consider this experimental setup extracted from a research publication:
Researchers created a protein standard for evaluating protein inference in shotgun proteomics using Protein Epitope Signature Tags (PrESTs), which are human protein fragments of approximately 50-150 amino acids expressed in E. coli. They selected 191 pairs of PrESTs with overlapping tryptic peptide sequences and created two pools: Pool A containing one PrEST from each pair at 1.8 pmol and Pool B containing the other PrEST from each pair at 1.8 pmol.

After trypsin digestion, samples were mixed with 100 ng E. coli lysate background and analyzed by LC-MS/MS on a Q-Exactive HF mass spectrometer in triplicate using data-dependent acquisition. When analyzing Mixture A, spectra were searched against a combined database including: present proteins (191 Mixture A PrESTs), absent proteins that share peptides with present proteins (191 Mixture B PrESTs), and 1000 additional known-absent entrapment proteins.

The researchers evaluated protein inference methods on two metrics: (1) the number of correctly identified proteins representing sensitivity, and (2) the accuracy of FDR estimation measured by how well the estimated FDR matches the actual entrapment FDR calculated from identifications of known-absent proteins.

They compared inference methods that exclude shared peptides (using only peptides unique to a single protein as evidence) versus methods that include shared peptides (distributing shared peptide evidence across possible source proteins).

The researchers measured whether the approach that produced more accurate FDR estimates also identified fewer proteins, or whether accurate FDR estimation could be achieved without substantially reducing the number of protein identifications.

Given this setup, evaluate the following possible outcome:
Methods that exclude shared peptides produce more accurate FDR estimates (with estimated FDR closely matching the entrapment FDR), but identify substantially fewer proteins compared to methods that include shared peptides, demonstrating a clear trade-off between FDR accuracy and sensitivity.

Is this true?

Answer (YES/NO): NO